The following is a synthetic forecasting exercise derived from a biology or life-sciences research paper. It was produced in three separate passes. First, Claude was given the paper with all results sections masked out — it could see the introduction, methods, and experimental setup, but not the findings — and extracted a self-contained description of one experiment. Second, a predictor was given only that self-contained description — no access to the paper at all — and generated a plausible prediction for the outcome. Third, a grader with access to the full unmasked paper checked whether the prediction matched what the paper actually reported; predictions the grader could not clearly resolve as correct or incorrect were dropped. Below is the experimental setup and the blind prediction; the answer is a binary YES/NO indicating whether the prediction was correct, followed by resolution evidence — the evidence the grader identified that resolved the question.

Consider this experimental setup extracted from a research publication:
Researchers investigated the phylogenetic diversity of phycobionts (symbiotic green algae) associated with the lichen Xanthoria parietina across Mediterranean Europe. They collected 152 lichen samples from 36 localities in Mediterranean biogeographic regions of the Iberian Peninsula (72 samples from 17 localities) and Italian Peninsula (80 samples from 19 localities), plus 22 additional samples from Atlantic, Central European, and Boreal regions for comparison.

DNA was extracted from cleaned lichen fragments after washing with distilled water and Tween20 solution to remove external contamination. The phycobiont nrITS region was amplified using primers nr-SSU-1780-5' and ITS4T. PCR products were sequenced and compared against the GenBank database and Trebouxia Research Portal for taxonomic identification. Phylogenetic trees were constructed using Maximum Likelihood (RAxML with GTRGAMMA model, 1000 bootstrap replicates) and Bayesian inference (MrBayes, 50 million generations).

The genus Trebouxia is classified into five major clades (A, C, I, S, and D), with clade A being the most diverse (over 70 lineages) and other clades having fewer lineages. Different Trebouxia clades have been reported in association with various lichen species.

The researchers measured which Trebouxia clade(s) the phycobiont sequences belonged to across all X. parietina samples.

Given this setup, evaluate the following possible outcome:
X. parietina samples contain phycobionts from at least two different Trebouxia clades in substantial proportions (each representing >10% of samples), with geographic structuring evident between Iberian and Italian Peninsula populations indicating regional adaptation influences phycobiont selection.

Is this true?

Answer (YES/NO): NO